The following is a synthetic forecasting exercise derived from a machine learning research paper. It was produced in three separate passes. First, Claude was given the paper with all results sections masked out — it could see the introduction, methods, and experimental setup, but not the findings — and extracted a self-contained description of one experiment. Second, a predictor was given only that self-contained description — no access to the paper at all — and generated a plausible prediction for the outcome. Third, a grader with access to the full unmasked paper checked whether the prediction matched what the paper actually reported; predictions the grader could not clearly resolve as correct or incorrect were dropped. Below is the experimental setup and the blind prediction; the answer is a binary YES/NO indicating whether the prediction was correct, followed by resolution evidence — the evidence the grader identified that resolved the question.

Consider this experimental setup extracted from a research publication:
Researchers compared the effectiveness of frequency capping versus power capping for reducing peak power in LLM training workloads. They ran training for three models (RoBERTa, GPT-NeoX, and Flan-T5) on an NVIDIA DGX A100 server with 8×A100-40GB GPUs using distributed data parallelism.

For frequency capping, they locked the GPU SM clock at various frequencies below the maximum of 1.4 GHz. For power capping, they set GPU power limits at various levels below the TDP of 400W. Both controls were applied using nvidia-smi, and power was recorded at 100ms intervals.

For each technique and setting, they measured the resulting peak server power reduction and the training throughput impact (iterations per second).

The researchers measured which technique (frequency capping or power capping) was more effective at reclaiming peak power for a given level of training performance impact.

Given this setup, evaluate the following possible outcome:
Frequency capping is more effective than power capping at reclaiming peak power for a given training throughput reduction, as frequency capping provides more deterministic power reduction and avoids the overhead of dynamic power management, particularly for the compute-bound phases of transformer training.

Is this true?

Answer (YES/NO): YES